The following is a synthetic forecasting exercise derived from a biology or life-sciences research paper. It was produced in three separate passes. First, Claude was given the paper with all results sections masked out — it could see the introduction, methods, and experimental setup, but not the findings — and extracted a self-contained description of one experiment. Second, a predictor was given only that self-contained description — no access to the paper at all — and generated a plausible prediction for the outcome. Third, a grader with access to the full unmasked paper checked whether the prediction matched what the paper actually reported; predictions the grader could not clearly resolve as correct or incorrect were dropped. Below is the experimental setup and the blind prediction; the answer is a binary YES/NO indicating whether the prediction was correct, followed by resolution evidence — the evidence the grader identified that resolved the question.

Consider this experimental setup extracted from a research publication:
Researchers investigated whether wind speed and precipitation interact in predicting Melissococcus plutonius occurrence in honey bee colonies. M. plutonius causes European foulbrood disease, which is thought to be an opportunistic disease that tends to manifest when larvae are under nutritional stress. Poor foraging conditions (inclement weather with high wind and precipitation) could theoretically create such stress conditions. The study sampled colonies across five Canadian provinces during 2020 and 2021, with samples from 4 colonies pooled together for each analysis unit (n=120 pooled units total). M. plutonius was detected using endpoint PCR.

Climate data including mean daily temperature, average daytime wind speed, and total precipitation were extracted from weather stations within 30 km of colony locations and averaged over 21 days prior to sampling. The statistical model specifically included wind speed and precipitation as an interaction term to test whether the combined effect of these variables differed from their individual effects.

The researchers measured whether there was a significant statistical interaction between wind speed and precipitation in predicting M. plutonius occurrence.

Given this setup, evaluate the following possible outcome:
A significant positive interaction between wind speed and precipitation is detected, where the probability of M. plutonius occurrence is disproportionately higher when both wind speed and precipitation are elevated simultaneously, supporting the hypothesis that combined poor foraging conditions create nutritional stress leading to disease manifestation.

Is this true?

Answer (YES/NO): NO